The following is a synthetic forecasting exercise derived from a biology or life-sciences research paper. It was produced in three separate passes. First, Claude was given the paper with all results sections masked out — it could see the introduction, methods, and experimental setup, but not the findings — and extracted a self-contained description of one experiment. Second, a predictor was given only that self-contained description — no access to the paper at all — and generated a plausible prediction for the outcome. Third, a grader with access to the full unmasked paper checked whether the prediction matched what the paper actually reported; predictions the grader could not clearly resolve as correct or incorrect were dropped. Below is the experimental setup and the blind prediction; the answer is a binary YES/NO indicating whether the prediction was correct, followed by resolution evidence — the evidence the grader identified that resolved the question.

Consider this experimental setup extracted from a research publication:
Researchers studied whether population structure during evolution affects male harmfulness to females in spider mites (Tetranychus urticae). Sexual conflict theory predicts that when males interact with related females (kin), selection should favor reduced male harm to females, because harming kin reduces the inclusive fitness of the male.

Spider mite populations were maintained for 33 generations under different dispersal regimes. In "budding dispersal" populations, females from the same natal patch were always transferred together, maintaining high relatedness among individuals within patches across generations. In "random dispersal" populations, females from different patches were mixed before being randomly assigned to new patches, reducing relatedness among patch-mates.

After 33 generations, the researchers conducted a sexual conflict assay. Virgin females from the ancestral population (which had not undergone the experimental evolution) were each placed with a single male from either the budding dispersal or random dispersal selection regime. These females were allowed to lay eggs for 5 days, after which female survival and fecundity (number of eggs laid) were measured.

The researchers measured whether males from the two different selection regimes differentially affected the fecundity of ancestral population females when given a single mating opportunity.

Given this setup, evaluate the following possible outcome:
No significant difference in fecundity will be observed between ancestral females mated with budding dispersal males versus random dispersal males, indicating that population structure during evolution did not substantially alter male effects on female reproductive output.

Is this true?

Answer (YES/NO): NO